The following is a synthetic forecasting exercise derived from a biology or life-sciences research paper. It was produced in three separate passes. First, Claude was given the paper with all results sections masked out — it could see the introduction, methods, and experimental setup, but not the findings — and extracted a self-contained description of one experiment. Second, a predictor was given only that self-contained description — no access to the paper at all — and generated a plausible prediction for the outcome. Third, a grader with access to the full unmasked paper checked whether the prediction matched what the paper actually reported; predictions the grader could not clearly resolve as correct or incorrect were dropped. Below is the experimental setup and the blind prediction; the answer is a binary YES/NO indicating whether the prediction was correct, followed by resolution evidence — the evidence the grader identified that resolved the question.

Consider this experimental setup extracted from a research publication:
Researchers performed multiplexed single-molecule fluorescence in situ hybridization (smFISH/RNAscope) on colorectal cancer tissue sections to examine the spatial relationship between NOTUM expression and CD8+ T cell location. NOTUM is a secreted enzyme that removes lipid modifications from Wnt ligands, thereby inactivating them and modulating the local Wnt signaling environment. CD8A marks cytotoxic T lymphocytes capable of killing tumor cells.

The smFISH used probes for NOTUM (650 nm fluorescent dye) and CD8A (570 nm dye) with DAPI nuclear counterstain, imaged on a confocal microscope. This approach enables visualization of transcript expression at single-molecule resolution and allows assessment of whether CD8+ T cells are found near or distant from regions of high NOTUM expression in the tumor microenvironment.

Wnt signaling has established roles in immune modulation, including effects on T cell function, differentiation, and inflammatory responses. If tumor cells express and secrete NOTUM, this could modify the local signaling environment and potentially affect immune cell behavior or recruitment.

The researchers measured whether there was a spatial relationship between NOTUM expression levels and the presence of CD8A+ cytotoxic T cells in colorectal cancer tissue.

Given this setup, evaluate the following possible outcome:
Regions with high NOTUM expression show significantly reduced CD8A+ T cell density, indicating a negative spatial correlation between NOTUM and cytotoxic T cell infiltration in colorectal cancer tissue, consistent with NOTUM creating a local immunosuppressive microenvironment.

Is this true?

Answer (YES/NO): YES